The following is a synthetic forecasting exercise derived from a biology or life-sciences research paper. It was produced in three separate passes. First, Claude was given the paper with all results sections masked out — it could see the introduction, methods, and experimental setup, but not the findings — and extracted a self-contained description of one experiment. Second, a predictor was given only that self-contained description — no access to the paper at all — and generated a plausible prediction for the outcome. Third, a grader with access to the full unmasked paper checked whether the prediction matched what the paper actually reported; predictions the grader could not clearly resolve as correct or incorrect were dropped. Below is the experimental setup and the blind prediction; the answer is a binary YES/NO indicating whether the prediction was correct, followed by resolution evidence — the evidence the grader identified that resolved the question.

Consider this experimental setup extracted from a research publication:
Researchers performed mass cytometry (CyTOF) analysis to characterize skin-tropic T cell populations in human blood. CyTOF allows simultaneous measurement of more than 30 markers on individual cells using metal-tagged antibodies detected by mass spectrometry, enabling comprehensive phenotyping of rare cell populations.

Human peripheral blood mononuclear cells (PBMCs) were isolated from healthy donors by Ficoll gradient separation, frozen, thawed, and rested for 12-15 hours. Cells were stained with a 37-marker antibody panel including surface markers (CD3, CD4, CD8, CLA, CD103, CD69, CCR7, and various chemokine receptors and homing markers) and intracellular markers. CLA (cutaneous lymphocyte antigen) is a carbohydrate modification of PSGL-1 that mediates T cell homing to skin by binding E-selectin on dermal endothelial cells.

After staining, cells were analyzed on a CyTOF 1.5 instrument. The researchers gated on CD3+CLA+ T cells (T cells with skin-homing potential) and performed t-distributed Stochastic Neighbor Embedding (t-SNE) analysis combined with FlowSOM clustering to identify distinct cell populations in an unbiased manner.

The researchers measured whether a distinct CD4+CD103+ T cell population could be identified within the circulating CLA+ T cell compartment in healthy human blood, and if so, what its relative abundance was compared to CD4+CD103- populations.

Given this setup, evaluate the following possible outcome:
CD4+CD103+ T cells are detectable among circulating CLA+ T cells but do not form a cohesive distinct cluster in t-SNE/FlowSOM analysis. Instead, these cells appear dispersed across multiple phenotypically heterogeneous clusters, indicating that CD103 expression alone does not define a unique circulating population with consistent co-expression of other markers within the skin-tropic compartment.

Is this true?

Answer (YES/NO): NO